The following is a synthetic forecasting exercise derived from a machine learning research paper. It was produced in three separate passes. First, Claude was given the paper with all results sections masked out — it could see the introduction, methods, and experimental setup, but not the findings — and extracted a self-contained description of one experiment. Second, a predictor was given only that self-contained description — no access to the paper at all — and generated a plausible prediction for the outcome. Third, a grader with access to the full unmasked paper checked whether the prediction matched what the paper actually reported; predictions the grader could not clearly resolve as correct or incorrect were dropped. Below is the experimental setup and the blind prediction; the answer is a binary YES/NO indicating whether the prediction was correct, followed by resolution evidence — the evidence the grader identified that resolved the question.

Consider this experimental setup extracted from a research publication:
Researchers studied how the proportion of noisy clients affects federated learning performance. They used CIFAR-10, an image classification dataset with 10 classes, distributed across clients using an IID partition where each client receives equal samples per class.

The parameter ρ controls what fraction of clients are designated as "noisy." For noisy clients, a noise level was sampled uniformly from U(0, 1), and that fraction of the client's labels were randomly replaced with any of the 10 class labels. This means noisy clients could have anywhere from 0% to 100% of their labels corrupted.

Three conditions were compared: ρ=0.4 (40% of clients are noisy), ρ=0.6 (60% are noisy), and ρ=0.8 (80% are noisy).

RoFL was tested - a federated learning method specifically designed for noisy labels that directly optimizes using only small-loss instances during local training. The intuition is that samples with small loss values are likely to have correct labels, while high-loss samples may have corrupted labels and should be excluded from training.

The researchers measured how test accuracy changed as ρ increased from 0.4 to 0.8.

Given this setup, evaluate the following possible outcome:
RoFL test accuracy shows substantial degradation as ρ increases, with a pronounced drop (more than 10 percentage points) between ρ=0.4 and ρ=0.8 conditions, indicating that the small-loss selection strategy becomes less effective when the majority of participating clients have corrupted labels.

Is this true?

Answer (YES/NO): NO